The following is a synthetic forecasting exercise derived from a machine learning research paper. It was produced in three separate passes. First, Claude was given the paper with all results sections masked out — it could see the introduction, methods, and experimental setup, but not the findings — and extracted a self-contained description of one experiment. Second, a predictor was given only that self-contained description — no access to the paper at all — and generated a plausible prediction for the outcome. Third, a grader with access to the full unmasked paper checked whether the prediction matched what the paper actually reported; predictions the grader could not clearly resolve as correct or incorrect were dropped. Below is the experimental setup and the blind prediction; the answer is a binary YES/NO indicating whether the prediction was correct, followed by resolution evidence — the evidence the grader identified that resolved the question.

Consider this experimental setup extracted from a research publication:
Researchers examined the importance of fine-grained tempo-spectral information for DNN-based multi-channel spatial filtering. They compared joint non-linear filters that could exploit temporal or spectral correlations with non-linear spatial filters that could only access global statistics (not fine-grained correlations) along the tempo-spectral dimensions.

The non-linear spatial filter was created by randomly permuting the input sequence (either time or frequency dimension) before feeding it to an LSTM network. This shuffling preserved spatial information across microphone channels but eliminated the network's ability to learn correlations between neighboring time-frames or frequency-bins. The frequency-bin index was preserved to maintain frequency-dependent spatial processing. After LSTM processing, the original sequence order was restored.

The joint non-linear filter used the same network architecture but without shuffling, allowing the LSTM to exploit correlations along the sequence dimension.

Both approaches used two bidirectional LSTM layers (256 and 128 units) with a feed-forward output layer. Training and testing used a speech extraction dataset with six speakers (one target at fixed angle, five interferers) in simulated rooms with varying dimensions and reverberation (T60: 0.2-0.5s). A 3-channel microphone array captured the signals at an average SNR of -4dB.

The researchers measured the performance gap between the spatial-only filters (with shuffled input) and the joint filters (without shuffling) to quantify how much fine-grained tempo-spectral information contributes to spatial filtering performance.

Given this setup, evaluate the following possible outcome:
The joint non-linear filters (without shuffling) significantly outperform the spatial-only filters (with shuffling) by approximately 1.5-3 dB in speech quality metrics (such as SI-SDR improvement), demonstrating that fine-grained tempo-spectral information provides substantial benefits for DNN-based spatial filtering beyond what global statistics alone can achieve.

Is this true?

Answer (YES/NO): YES